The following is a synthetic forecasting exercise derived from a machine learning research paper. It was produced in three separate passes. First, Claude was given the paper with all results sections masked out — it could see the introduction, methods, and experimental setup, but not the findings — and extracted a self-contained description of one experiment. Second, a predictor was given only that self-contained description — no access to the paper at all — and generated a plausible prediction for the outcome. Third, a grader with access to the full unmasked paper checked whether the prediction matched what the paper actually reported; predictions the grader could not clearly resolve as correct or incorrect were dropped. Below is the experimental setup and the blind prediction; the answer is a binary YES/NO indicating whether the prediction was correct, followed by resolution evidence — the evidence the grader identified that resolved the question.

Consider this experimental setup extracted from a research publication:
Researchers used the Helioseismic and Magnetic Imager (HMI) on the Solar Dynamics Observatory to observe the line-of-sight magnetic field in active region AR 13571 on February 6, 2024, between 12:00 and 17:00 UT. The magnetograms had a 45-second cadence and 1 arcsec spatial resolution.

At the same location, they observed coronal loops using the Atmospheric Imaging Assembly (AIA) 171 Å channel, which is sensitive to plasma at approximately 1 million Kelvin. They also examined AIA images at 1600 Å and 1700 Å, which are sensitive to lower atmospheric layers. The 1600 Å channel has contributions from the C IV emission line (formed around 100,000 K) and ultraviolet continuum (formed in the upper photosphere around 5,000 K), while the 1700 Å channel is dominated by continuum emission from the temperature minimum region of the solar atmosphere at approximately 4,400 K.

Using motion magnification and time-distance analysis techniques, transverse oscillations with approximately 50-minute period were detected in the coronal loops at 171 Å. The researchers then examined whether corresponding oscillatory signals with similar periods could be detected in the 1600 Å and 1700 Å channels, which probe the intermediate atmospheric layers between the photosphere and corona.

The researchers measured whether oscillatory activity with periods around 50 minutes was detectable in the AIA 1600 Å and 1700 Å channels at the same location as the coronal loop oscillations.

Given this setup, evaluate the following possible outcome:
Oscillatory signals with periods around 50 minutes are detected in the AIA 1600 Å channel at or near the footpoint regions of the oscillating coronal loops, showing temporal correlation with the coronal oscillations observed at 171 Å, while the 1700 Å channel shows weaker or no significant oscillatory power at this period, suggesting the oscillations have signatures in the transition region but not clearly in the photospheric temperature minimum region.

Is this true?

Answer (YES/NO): NO